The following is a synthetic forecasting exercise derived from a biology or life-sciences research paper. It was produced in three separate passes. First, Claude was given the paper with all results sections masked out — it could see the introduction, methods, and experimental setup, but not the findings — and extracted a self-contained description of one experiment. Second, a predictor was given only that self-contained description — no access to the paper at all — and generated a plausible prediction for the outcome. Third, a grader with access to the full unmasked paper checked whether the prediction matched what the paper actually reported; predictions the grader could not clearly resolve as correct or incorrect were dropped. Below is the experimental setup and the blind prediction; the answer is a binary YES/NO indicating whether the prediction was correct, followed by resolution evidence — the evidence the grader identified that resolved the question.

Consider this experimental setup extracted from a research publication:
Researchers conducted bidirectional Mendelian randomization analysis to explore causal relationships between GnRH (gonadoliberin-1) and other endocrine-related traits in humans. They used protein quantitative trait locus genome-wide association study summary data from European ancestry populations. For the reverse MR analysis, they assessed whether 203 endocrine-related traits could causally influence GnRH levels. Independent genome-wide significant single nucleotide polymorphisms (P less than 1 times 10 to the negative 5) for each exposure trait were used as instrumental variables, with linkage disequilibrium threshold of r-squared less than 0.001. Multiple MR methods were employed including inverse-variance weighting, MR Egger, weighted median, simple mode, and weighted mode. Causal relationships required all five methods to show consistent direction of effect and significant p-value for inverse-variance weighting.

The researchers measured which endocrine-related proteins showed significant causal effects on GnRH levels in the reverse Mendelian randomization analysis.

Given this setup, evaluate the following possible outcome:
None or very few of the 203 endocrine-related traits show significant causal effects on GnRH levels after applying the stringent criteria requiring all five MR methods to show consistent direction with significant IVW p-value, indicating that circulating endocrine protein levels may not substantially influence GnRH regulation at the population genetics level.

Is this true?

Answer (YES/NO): NO